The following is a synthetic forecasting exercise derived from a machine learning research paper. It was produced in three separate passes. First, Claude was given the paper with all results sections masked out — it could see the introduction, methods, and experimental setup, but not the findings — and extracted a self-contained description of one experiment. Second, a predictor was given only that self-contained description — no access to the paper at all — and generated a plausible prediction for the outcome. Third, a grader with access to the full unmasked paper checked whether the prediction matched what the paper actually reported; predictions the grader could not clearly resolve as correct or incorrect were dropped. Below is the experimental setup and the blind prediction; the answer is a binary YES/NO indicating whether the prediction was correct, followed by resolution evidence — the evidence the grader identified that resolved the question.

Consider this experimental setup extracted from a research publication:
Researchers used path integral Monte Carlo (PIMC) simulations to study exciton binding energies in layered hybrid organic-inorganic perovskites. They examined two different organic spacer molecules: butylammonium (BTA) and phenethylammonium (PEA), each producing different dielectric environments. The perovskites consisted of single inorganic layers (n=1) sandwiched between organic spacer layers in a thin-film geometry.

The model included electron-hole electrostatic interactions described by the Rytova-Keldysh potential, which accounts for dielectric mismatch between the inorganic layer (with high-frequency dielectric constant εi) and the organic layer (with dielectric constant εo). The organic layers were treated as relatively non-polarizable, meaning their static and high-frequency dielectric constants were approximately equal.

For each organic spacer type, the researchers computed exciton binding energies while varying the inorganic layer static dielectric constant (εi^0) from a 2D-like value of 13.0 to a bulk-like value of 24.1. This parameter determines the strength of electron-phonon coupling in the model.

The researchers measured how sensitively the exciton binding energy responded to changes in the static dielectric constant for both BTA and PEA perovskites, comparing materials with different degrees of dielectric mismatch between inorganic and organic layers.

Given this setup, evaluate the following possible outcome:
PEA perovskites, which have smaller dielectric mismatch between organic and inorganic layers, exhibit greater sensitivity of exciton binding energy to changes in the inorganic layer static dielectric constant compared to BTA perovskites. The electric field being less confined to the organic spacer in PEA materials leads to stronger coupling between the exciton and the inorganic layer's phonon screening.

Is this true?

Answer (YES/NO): YES